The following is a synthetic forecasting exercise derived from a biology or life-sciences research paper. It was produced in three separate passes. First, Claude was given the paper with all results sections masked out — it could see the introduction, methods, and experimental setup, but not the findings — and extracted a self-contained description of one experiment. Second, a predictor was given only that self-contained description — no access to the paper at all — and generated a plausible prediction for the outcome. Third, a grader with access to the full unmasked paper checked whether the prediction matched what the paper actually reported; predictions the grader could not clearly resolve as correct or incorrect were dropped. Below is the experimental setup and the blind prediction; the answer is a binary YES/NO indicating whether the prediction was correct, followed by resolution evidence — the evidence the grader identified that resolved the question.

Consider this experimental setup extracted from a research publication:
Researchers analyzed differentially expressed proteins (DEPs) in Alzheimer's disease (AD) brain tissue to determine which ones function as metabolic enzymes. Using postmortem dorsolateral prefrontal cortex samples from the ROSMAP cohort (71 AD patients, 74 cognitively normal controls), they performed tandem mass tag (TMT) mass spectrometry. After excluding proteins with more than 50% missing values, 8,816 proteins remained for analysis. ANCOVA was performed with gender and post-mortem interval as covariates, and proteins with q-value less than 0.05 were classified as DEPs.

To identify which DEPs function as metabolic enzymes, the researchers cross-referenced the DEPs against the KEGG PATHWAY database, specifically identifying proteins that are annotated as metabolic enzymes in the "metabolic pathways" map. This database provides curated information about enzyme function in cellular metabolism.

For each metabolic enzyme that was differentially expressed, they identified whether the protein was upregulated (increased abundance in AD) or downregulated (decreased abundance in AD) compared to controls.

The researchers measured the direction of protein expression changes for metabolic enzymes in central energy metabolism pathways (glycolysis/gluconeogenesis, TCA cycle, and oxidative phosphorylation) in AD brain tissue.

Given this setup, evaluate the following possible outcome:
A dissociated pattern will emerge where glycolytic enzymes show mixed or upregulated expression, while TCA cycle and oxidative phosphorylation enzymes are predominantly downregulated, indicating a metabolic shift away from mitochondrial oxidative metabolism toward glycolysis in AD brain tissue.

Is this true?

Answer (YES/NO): YES